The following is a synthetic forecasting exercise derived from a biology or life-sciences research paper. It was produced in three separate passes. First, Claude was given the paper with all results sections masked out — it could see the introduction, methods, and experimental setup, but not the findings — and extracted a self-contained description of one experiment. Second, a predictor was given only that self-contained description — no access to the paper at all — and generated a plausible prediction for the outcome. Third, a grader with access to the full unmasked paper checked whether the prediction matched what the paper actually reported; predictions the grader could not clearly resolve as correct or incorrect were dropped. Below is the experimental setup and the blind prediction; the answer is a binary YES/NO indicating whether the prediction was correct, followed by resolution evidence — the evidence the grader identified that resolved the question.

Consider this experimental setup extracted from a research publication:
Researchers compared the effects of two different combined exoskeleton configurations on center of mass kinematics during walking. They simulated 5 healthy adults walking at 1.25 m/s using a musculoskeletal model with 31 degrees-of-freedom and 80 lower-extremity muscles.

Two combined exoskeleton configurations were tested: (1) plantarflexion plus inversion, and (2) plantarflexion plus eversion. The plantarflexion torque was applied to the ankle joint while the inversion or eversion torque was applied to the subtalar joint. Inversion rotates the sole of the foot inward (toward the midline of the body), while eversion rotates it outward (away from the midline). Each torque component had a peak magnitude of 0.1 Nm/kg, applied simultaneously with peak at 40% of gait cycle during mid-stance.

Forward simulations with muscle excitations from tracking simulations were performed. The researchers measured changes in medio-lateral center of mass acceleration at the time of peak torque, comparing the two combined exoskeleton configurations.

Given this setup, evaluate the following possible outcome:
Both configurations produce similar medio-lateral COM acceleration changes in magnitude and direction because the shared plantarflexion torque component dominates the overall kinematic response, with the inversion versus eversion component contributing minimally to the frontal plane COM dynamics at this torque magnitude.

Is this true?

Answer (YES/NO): NO